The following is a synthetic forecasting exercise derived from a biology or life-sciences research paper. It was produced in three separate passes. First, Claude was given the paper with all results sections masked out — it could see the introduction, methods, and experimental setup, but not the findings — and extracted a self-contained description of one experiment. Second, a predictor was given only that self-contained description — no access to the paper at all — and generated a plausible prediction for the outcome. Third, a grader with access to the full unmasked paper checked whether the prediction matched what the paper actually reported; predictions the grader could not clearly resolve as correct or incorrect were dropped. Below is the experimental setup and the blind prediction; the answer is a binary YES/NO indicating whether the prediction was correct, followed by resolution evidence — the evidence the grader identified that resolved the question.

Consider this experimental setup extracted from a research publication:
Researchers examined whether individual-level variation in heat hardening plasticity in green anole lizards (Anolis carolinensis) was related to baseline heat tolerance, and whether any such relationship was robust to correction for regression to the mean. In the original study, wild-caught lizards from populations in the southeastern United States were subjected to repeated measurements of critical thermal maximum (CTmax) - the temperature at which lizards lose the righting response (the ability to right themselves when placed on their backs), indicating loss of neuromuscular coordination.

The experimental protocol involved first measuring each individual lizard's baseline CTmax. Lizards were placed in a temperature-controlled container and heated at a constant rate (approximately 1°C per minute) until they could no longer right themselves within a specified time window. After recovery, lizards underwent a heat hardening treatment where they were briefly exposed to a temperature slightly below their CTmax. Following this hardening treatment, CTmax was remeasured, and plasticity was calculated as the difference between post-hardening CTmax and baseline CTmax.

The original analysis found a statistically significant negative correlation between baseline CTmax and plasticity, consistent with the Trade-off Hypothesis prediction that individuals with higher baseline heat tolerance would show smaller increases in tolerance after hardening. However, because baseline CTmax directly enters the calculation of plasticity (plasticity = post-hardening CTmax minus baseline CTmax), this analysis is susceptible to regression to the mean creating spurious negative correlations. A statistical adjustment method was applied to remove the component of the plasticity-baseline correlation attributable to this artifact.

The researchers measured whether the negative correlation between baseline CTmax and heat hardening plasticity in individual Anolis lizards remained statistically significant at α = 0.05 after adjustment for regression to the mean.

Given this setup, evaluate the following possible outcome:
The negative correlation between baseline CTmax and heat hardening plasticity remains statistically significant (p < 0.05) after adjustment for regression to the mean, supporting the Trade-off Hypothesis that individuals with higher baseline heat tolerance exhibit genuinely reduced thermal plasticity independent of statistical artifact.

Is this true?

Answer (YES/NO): NO